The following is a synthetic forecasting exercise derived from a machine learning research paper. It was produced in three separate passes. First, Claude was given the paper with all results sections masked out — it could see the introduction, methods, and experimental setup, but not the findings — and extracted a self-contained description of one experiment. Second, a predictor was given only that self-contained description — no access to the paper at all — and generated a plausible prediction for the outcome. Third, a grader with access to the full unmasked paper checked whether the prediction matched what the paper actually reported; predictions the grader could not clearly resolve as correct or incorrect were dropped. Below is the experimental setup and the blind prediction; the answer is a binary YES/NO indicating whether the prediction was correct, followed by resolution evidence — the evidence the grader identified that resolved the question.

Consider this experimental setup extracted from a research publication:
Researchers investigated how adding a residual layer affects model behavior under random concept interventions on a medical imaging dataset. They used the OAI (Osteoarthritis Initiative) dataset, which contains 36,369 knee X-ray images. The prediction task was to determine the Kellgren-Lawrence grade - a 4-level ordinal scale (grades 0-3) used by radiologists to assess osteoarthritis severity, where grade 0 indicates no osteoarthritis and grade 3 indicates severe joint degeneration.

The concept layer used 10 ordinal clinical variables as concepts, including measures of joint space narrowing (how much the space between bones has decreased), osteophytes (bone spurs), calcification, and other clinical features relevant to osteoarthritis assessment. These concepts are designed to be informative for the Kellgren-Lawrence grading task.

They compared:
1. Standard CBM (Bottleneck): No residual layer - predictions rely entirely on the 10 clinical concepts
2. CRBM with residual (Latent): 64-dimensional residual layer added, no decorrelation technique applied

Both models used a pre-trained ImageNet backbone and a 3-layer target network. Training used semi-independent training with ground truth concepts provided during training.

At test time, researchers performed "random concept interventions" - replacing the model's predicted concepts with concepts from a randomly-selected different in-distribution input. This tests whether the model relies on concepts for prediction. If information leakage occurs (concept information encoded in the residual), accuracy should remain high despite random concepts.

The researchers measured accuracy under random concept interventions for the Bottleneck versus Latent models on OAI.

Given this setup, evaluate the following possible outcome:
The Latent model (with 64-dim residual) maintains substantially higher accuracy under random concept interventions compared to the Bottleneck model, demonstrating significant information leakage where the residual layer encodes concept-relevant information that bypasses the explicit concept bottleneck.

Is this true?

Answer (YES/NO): YES